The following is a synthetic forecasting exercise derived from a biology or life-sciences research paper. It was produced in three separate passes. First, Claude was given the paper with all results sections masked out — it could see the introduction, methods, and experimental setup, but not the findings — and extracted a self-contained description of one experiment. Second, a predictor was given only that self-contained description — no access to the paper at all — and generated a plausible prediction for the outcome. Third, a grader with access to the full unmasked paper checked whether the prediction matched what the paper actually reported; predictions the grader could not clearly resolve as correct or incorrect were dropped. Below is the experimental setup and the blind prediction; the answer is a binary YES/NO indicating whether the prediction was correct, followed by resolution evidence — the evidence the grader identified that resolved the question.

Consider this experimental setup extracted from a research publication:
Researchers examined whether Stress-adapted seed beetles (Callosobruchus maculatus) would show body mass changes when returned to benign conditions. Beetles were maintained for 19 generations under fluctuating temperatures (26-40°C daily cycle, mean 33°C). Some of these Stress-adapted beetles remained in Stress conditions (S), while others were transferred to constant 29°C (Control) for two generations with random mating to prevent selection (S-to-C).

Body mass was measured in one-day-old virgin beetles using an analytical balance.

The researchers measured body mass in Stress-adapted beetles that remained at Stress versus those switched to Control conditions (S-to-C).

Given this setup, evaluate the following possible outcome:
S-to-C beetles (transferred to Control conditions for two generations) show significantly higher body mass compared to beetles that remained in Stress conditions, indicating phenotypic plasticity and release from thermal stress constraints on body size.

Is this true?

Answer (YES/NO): NO